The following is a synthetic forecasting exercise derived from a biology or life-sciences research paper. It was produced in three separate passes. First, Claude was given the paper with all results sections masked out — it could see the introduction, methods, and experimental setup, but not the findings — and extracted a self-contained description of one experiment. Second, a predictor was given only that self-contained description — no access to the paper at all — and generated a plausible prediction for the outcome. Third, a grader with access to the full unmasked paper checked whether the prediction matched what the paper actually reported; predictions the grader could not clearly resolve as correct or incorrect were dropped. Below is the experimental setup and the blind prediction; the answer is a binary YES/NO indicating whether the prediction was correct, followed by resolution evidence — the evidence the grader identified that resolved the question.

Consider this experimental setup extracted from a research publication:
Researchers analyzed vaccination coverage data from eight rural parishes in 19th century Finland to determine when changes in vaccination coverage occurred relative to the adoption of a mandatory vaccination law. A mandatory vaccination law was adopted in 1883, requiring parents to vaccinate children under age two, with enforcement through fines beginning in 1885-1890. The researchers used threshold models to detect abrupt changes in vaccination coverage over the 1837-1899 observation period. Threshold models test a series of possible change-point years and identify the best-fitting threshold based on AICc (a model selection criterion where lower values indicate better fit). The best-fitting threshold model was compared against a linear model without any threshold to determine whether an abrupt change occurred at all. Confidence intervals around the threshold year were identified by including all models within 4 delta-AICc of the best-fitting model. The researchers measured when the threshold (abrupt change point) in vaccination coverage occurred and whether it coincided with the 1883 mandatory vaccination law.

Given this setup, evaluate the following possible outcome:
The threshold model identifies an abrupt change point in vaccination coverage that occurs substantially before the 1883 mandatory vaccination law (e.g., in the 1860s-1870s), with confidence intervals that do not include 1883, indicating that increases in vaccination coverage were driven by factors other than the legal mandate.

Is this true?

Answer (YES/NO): NO